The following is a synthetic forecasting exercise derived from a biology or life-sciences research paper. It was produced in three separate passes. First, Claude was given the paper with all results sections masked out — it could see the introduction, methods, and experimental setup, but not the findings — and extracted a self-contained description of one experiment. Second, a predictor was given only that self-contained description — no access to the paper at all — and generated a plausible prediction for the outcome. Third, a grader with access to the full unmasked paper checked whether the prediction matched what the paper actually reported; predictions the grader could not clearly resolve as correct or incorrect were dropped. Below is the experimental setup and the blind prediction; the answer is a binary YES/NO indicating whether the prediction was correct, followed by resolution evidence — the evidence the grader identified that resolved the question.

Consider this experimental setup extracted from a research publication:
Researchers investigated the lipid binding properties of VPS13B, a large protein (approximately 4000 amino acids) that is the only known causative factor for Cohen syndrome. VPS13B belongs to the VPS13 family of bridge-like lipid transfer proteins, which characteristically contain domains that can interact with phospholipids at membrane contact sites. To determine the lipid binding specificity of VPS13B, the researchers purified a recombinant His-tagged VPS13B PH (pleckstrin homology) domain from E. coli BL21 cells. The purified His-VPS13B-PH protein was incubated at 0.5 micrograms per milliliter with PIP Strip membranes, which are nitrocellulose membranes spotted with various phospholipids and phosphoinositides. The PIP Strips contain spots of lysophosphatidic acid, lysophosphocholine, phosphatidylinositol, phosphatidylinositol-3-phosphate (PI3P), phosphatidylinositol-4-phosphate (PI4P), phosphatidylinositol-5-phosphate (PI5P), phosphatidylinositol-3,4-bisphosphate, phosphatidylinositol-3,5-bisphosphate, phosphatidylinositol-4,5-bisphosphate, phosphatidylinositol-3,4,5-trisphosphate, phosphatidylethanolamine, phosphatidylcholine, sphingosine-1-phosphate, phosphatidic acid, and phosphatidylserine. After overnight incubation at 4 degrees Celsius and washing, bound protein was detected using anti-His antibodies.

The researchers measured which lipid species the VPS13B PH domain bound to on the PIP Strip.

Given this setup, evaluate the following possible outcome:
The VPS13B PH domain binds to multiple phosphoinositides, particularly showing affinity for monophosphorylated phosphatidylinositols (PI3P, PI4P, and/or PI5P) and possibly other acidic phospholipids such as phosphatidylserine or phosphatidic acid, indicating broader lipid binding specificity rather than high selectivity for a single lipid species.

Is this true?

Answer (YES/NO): YES